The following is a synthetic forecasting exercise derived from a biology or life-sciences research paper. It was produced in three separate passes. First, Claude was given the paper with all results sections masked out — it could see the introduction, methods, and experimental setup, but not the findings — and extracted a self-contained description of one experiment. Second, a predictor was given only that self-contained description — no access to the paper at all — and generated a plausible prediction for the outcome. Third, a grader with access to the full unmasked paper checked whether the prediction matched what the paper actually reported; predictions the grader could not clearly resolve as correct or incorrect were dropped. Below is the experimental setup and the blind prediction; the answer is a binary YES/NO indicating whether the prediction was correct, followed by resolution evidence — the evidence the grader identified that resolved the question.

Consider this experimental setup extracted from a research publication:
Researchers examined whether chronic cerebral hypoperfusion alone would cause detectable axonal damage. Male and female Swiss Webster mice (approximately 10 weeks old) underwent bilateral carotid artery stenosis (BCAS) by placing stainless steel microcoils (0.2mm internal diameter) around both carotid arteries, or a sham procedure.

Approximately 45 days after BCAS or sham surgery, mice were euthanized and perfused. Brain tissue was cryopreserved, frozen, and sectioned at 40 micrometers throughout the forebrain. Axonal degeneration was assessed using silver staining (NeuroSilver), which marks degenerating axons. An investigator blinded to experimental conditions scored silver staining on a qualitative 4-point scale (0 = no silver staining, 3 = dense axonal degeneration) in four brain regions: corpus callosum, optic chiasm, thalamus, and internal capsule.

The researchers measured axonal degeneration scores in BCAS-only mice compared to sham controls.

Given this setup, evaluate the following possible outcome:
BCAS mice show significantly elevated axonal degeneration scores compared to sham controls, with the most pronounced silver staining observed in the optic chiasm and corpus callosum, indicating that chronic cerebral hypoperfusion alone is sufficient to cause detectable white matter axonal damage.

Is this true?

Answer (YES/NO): NO